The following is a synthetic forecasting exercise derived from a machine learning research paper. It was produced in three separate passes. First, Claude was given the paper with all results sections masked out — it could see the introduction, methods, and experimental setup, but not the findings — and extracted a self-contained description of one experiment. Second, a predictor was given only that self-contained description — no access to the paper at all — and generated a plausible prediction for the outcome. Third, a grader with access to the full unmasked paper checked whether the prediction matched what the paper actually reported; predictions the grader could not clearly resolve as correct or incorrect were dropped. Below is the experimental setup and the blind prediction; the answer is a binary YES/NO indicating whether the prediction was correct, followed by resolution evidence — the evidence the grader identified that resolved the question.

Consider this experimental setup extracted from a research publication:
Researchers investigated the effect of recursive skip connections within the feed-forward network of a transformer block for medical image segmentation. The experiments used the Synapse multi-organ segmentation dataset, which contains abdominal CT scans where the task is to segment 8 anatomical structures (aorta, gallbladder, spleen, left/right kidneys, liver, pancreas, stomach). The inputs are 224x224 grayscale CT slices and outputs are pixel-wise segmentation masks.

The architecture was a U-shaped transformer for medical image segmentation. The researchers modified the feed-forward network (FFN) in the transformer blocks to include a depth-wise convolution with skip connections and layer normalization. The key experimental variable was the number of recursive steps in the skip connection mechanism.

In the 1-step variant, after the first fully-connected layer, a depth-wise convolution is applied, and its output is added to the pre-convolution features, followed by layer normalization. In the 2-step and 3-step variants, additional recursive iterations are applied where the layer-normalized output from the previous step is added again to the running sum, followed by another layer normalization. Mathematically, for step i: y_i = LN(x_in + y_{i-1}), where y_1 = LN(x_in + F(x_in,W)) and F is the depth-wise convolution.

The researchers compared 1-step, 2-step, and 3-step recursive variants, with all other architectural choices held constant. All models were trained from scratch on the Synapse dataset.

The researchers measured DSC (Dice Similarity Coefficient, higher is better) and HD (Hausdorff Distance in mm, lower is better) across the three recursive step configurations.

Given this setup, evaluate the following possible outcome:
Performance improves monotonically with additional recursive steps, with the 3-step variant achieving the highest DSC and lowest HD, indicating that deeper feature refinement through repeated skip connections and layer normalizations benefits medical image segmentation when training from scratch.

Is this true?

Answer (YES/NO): NO